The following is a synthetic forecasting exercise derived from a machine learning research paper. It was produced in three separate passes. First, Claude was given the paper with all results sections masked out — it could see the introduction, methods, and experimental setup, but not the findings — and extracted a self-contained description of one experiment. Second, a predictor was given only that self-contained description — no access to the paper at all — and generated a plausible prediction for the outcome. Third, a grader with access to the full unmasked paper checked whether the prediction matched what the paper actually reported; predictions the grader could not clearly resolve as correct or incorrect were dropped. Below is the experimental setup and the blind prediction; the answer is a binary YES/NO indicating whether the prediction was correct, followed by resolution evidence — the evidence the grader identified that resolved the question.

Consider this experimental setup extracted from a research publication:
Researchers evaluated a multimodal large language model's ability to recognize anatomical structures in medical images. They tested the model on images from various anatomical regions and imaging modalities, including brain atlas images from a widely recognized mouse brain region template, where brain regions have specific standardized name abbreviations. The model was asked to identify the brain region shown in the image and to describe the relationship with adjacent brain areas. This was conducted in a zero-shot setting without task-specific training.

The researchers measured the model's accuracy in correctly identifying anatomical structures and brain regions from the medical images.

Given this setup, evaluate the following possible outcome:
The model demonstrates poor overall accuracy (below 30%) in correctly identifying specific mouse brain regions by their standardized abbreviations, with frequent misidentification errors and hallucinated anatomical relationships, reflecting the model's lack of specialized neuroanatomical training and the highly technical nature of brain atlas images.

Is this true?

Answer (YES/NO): NO